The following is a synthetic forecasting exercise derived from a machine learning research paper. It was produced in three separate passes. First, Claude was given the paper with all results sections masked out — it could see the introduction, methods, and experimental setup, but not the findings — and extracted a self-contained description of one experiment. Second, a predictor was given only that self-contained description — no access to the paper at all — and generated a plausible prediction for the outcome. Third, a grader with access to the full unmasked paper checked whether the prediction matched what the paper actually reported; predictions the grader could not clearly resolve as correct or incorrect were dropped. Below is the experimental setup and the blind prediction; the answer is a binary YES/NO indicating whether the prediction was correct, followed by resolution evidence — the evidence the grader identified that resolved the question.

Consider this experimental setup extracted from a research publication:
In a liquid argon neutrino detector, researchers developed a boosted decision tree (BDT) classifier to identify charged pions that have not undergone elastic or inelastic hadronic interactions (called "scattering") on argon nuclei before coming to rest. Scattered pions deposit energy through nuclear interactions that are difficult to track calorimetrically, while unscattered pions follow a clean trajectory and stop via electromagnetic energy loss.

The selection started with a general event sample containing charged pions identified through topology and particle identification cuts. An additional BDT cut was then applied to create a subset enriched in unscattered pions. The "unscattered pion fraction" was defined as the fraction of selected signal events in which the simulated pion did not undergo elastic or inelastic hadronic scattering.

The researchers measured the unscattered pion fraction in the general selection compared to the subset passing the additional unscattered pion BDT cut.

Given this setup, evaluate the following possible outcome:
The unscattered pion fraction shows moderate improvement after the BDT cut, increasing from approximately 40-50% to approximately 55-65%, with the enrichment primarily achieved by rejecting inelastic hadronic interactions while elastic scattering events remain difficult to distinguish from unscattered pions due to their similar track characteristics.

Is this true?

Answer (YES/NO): NO